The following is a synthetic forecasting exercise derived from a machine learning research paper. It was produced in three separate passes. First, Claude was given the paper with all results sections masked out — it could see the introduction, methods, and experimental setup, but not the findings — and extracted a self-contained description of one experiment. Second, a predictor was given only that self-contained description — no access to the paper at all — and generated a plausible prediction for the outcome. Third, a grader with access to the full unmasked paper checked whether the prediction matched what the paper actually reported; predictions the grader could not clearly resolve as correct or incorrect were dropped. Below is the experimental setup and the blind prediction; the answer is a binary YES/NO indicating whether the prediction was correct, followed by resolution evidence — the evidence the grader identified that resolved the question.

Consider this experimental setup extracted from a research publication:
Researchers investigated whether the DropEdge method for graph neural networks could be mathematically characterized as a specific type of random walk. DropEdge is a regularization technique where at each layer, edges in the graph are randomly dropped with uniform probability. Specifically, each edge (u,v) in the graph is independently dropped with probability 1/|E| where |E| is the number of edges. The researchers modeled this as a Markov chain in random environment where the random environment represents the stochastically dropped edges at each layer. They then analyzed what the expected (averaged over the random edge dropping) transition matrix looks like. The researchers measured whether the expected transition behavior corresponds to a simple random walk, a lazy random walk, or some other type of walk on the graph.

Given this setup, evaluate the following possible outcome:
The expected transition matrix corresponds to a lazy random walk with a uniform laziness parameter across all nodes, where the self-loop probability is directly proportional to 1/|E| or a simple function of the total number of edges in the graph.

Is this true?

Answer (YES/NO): NO